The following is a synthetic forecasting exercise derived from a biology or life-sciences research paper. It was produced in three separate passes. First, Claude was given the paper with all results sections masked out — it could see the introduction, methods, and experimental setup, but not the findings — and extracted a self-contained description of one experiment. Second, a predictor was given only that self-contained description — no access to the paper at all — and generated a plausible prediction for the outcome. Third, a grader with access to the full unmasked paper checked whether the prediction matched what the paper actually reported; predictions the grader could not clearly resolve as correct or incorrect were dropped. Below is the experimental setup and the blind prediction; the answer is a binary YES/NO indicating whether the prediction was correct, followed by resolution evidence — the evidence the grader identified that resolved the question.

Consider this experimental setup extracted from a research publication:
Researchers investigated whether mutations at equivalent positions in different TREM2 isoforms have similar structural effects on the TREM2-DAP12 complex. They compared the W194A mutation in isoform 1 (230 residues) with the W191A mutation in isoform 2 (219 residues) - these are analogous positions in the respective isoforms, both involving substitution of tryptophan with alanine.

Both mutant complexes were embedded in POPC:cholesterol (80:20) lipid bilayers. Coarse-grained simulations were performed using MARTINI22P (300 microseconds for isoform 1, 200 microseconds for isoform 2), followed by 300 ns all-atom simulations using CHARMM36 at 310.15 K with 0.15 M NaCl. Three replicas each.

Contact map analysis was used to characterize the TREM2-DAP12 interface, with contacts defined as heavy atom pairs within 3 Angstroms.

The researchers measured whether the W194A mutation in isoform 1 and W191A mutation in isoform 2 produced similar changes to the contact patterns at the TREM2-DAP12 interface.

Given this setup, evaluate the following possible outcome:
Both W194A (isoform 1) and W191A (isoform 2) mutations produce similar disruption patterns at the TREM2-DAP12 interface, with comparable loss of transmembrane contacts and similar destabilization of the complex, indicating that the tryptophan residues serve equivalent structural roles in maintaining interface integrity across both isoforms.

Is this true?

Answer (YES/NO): NO